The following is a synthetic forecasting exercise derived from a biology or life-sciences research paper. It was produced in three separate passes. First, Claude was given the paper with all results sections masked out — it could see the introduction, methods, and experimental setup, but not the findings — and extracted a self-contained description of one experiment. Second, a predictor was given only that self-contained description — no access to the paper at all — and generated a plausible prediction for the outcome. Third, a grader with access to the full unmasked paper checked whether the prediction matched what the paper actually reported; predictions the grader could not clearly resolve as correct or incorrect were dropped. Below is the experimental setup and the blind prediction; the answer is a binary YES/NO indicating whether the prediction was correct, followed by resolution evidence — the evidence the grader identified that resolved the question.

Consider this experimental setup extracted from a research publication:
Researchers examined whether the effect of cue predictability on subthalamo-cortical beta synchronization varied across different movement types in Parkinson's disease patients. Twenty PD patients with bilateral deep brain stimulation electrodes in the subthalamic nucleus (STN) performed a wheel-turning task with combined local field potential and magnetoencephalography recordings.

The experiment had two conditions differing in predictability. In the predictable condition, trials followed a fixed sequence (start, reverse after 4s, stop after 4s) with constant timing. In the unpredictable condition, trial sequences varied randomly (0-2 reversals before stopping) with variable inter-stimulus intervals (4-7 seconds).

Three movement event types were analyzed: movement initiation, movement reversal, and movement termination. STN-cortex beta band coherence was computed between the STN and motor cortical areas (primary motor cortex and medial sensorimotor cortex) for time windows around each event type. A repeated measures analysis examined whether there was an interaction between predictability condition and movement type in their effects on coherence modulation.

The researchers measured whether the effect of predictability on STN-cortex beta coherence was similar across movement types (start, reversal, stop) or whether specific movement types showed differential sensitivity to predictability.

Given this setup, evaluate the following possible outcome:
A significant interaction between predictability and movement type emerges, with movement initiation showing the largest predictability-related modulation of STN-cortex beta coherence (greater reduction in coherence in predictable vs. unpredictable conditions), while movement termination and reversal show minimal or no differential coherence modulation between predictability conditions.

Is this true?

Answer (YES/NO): NO